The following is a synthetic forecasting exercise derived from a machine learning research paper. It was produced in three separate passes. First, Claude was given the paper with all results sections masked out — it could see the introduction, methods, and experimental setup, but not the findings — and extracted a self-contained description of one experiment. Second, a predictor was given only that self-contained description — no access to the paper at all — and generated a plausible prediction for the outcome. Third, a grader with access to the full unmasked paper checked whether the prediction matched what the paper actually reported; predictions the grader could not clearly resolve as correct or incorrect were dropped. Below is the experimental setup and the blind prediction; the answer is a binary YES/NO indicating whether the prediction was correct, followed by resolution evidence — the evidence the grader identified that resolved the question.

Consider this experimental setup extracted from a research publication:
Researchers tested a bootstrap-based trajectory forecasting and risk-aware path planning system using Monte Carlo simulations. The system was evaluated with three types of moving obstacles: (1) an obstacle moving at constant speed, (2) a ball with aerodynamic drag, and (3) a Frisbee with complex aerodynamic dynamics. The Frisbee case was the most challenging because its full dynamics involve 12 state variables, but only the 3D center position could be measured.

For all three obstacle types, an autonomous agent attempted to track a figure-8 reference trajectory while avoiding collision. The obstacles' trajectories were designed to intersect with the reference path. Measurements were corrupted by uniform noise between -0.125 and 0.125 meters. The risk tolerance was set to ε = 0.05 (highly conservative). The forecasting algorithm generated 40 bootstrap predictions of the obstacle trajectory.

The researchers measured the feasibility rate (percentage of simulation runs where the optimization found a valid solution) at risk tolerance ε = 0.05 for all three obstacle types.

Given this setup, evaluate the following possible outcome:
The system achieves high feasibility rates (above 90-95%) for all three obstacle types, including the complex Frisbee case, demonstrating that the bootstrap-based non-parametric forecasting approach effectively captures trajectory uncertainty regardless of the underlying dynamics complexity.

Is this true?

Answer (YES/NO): YES